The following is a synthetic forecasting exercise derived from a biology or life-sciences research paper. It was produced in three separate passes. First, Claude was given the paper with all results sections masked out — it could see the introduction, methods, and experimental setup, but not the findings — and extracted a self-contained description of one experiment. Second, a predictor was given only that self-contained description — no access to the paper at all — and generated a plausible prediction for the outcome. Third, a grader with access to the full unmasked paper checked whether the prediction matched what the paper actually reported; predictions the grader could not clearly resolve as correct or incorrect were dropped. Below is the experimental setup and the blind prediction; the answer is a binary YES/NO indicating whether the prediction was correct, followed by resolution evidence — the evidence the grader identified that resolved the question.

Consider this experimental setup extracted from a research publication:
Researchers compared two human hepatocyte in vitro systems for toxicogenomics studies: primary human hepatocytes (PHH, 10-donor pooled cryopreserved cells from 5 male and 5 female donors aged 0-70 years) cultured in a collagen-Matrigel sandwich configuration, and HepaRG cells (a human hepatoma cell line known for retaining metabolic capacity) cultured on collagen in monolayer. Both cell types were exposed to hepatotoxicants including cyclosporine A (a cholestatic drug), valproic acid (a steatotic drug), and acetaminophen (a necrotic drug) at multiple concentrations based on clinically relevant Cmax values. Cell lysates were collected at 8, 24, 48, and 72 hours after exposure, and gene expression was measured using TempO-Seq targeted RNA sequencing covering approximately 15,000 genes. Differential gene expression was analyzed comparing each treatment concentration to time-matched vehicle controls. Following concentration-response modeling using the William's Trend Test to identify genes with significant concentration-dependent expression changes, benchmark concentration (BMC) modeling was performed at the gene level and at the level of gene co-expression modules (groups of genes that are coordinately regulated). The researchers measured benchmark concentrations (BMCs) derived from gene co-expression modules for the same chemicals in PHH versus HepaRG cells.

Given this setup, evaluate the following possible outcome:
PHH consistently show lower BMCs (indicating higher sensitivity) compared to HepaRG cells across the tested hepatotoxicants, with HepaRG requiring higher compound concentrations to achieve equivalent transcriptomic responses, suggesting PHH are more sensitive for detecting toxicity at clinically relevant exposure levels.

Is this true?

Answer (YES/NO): YES